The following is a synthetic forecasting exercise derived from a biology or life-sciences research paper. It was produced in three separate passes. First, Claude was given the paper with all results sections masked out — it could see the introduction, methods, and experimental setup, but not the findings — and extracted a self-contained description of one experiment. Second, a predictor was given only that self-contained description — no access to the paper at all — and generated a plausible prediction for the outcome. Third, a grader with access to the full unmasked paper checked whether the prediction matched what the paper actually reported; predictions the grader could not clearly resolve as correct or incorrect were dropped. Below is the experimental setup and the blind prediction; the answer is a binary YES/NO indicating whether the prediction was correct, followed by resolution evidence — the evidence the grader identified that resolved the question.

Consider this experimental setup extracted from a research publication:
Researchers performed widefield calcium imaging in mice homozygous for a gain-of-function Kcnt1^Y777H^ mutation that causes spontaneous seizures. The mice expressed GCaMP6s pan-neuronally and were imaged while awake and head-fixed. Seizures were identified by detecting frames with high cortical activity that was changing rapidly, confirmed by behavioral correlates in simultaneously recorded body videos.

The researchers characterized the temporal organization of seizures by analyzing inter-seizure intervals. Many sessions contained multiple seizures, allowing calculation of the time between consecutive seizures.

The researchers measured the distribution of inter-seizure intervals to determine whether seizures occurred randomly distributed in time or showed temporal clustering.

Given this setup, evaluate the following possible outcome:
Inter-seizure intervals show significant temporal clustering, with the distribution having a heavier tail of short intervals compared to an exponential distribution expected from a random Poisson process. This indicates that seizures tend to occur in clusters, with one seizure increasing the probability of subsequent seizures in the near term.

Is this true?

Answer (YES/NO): YES